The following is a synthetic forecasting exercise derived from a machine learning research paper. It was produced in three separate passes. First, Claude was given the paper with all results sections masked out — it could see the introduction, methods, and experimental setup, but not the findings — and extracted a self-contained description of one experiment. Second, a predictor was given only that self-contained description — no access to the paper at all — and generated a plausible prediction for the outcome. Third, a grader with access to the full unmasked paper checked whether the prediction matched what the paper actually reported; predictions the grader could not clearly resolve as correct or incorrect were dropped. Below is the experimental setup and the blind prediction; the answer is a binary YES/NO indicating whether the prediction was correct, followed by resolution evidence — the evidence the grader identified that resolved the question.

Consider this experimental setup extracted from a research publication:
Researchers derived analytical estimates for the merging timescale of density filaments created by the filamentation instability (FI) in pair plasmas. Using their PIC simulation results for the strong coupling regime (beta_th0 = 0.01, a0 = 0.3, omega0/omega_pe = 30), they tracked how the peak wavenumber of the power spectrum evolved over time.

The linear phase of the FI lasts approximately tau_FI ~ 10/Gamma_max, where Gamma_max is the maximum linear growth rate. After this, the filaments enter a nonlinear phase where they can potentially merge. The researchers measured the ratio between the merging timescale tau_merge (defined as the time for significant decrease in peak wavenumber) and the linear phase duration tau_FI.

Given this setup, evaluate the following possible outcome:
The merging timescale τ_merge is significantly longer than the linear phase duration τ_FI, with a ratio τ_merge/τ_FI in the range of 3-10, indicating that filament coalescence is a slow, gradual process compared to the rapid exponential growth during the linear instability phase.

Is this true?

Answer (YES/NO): YES